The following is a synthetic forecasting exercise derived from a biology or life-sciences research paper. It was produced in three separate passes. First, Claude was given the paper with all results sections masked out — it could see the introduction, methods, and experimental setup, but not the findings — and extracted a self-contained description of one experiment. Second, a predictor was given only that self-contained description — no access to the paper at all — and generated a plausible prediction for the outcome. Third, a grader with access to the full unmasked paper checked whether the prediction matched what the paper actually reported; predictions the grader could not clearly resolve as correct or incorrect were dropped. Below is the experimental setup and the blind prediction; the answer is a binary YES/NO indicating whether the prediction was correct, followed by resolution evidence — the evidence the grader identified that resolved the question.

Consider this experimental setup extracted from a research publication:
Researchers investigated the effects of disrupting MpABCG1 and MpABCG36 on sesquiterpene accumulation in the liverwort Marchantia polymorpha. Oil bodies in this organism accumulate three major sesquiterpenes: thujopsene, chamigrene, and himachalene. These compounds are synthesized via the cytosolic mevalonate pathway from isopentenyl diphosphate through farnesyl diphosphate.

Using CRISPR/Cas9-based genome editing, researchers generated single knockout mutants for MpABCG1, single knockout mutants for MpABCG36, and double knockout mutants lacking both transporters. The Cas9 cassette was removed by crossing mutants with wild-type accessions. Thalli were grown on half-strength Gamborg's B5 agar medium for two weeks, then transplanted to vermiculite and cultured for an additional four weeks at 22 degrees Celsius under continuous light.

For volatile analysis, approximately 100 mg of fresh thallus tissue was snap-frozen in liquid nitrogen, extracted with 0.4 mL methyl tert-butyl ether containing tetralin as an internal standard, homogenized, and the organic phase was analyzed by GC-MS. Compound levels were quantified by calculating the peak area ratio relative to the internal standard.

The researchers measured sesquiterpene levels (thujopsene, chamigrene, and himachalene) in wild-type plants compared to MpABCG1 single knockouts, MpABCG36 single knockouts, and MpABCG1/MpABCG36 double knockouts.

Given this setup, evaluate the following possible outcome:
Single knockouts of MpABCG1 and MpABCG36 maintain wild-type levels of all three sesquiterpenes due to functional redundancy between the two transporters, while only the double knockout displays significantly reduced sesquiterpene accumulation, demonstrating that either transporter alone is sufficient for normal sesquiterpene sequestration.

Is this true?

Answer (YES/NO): NO